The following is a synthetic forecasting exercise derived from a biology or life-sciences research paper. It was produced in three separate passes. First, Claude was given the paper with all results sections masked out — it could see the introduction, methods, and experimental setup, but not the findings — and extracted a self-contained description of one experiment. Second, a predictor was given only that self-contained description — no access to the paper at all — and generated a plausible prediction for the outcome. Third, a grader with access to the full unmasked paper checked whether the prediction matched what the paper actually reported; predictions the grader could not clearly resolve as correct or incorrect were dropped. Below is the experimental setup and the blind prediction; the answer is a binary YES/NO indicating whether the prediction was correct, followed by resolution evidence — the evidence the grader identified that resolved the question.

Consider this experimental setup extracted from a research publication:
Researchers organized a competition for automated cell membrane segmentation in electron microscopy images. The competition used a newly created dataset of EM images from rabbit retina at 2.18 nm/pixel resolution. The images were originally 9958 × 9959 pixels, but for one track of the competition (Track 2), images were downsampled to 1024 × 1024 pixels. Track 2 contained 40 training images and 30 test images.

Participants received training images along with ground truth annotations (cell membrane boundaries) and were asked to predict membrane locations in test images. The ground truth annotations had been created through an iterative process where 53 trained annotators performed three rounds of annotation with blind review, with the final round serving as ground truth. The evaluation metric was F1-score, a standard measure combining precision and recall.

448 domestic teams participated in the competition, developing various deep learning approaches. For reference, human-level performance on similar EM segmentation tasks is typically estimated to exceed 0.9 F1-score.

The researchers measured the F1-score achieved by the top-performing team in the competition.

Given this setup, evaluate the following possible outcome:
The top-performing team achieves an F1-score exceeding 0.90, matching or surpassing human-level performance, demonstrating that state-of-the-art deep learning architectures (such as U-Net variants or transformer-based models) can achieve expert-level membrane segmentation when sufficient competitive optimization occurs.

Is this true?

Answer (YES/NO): NO